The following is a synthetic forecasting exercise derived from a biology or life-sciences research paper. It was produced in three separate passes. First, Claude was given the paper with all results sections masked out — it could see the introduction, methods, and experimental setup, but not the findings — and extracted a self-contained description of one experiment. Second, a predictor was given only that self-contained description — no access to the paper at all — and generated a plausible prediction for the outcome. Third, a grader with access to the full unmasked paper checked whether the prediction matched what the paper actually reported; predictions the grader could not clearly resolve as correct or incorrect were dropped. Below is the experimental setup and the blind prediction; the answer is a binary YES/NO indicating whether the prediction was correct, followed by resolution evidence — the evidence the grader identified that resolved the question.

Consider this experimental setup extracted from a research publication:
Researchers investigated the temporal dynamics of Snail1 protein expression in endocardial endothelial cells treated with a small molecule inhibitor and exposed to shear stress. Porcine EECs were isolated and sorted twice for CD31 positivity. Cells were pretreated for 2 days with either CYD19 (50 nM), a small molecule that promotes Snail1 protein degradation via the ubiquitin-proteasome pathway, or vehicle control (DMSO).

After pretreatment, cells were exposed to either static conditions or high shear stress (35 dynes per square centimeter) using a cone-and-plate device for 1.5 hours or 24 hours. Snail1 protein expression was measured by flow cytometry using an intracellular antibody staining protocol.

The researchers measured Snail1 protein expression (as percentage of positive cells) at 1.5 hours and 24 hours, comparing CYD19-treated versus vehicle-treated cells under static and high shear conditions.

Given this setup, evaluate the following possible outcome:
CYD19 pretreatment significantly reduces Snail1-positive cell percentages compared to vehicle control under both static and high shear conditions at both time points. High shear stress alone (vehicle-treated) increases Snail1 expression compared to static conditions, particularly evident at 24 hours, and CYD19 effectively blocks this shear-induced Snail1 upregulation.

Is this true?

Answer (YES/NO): NO